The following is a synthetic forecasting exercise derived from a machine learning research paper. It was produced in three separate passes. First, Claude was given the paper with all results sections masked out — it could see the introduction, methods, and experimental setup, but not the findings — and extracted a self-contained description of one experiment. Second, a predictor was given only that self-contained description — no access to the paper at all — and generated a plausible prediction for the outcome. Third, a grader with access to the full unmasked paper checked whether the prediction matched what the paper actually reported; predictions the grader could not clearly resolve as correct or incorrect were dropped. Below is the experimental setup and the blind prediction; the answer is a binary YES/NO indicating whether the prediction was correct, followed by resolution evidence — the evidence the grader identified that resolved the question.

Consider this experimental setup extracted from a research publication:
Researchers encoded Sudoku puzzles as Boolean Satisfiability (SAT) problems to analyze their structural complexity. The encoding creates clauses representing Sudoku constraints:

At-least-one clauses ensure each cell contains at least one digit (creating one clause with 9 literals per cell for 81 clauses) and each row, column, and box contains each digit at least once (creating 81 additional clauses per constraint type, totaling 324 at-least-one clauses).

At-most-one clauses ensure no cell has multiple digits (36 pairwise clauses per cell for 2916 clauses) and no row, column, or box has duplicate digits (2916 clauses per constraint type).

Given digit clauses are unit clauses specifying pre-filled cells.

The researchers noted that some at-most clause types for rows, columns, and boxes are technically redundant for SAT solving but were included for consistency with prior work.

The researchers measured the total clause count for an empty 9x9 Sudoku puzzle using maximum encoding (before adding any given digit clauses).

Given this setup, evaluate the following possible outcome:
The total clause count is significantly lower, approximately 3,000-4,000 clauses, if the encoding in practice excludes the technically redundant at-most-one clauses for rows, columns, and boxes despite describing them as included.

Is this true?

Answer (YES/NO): NO